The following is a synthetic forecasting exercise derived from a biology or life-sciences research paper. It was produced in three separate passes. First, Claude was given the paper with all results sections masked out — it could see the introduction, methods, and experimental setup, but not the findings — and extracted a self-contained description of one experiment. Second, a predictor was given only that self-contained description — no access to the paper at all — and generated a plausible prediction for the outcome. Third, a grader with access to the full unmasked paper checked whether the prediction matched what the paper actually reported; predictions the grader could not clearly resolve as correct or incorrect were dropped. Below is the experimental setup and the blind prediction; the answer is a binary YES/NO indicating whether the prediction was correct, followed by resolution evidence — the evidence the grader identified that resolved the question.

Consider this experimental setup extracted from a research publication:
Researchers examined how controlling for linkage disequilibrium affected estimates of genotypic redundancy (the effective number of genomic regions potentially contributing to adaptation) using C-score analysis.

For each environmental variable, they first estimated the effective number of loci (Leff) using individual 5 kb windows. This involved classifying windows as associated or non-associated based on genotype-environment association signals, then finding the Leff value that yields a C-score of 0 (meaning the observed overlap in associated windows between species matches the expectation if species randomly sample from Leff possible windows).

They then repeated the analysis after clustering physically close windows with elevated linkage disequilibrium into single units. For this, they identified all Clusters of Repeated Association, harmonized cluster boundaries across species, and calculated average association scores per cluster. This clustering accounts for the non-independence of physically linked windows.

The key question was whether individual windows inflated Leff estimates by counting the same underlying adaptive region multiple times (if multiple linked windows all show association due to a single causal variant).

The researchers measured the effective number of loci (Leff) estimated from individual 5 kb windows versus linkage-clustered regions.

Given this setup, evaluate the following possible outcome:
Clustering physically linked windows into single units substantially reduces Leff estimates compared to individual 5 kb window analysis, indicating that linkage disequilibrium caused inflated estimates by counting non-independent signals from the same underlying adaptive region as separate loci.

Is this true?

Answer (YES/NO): YES